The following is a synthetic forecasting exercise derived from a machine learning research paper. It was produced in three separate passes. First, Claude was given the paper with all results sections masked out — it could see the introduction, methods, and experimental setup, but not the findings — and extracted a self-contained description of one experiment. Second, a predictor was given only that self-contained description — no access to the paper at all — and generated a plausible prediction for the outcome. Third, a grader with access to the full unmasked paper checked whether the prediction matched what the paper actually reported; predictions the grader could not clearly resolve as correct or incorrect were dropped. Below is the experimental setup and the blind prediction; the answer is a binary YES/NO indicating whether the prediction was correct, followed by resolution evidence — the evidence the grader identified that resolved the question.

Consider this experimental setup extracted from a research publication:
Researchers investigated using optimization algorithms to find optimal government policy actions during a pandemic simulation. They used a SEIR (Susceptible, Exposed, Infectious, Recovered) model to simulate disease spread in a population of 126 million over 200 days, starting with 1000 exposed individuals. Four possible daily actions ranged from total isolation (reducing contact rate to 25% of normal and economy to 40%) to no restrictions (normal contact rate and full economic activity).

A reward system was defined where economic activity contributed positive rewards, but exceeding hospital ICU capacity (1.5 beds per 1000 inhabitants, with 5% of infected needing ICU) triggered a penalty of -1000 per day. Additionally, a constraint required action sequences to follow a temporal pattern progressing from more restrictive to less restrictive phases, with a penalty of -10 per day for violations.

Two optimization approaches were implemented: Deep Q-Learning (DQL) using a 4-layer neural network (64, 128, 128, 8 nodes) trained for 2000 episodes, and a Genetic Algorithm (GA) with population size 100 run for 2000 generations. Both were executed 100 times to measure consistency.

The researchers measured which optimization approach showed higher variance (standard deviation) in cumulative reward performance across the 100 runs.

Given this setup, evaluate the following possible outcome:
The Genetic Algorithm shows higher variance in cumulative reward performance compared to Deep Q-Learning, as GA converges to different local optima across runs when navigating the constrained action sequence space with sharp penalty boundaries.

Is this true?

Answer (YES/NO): NO